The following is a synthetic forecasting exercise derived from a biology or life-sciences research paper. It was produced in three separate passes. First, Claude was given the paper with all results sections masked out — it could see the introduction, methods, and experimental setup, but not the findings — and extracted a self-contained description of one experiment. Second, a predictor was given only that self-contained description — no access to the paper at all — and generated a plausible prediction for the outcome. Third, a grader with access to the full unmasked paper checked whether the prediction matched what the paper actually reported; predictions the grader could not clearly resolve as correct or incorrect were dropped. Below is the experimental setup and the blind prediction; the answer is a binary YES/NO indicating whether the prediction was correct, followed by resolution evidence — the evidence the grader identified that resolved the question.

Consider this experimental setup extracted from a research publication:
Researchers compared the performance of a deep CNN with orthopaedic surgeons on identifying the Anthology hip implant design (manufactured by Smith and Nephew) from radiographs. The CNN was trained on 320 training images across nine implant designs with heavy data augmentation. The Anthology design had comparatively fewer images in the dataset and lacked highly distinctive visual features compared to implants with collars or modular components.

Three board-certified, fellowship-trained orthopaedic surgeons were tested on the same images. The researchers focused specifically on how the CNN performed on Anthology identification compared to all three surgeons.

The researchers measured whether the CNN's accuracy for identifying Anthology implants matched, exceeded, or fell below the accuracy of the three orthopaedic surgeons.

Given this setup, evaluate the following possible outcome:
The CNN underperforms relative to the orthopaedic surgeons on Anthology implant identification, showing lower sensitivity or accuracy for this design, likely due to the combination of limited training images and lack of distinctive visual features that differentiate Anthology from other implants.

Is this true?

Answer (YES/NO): YES